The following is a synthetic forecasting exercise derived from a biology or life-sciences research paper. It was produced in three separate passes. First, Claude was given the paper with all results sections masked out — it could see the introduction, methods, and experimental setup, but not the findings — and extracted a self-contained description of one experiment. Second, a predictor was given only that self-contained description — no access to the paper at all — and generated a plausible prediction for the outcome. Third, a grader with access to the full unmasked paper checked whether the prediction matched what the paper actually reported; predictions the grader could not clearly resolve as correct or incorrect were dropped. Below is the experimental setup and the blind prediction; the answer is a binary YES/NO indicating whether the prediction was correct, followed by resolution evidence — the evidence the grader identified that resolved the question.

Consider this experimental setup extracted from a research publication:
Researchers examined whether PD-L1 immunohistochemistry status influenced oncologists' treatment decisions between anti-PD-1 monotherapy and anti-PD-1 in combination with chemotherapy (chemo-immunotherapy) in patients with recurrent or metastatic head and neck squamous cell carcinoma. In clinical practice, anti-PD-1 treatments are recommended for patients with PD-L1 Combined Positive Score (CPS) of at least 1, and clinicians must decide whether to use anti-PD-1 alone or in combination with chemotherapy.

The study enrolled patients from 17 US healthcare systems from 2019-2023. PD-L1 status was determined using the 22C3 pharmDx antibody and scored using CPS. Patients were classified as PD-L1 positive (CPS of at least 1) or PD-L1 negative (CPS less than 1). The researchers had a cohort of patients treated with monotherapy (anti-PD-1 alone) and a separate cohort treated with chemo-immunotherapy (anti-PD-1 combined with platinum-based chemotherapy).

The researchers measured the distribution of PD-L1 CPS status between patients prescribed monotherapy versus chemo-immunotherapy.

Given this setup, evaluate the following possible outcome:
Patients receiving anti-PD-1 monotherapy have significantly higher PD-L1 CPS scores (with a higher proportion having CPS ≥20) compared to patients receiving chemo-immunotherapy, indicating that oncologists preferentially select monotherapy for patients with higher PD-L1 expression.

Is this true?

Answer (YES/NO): NO